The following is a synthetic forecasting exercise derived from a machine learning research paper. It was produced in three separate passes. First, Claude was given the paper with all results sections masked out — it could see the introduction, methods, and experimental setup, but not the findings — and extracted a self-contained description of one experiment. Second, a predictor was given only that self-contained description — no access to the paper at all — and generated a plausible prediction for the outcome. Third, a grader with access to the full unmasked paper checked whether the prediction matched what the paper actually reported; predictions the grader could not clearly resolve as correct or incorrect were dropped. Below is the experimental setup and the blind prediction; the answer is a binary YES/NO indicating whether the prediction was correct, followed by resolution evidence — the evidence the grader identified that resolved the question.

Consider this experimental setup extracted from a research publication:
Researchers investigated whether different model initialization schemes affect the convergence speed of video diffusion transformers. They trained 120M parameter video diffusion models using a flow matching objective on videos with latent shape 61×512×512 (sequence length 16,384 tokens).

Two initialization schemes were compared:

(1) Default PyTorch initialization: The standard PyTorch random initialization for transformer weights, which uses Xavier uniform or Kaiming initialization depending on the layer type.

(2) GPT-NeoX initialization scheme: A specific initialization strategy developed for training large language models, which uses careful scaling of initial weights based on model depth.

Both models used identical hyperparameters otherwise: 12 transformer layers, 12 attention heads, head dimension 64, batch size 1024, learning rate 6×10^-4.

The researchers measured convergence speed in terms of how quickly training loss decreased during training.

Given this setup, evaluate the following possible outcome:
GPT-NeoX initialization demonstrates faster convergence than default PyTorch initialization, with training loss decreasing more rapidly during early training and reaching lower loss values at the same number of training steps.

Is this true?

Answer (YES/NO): YES